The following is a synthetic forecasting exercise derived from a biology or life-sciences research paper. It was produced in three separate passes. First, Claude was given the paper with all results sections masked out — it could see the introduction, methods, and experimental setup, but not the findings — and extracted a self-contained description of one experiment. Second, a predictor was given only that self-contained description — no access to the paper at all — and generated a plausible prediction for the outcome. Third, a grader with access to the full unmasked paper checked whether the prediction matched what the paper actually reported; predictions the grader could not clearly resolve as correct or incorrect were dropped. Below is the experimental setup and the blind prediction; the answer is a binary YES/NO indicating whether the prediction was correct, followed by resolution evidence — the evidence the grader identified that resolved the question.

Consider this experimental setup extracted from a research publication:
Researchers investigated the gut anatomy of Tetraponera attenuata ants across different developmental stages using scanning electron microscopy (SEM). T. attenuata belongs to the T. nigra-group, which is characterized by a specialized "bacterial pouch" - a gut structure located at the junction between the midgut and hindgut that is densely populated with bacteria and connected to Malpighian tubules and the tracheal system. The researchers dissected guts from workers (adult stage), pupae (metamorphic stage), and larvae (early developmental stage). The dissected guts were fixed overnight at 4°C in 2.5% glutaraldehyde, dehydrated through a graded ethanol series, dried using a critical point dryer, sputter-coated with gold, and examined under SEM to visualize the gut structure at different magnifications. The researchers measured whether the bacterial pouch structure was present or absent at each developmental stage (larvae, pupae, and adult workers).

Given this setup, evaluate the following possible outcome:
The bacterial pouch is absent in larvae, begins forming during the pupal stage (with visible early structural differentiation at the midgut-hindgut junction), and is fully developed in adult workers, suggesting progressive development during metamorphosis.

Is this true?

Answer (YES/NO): YES